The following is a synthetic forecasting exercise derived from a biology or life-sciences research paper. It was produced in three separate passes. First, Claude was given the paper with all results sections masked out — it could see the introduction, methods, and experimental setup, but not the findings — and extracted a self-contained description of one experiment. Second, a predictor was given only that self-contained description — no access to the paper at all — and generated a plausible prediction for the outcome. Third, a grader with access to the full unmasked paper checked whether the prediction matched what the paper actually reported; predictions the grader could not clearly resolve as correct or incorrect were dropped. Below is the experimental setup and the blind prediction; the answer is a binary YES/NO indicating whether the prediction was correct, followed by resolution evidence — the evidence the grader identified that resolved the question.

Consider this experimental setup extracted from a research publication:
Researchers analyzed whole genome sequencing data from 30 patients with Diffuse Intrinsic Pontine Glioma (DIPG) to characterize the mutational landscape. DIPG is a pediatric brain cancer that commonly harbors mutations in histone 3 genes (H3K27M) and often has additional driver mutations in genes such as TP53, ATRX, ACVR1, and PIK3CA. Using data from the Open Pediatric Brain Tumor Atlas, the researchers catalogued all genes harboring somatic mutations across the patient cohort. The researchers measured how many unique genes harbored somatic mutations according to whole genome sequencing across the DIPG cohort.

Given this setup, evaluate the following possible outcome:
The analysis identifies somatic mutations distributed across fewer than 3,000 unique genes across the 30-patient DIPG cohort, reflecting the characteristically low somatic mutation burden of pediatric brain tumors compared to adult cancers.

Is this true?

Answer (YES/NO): NO